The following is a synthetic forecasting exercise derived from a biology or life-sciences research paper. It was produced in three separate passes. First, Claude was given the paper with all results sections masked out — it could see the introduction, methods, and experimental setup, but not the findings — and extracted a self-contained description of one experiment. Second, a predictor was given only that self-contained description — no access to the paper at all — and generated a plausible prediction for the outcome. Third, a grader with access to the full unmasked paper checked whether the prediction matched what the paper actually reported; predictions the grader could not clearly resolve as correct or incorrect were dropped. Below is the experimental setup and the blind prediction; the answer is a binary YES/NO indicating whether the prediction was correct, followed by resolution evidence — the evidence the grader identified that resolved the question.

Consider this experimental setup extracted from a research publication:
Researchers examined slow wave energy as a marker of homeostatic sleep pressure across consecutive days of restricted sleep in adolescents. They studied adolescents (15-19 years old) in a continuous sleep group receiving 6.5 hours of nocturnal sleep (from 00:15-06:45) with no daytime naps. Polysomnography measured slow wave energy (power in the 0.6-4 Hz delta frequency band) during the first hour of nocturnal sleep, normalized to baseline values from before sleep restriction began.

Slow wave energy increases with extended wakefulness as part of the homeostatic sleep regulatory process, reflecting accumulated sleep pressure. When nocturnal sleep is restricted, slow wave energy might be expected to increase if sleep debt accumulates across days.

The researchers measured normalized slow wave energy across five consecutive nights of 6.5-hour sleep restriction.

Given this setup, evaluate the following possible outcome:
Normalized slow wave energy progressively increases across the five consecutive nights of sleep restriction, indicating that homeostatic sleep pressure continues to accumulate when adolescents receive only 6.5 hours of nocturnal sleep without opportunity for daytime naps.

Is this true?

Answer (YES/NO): YES